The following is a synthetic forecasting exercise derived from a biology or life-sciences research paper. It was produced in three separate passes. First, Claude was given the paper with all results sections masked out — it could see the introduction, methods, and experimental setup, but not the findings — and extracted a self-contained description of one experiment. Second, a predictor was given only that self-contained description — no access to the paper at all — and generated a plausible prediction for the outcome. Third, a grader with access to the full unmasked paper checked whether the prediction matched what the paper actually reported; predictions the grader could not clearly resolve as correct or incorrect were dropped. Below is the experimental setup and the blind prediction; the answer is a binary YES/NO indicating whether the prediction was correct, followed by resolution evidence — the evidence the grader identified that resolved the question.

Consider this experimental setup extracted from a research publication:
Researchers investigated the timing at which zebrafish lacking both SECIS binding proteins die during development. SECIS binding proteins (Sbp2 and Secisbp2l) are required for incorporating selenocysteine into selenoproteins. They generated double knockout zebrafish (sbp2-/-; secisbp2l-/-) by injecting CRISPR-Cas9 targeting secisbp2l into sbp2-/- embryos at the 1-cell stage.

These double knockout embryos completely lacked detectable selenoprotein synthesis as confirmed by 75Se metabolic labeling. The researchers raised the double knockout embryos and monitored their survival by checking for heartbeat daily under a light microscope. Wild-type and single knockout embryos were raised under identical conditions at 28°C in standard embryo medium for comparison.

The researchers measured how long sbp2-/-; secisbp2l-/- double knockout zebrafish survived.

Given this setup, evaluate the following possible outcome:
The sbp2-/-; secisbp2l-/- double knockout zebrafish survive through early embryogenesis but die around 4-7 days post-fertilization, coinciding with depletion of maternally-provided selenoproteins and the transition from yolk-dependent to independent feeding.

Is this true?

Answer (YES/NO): NO